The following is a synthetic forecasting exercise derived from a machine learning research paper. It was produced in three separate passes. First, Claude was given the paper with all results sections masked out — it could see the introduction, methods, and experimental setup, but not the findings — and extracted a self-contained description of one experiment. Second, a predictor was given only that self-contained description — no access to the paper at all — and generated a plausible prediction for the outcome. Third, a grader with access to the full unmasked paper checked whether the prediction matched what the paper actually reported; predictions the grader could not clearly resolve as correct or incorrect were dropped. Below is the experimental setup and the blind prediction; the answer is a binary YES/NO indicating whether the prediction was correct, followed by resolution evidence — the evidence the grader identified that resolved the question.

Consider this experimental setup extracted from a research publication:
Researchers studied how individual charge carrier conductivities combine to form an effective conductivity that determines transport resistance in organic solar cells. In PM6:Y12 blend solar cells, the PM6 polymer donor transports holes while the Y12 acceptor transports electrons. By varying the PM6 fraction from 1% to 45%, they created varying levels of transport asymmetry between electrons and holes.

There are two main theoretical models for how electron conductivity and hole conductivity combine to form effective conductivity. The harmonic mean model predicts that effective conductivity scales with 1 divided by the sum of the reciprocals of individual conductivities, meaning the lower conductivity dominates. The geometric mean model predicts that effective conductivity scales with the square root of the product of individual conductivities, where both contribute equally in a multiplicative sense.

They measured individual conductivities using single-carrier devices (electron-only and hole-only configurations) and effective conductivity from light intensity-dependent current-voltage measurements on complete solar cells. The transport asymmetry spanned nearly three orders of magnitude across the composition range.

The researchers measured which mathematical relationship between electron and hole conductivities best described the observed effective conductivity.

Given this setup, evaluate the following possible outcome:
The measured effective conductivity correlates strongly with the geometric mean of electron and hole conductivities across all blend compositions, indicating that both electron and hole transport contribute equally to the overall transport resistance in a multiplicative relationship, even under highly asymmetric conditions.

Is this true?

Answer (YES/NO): NO